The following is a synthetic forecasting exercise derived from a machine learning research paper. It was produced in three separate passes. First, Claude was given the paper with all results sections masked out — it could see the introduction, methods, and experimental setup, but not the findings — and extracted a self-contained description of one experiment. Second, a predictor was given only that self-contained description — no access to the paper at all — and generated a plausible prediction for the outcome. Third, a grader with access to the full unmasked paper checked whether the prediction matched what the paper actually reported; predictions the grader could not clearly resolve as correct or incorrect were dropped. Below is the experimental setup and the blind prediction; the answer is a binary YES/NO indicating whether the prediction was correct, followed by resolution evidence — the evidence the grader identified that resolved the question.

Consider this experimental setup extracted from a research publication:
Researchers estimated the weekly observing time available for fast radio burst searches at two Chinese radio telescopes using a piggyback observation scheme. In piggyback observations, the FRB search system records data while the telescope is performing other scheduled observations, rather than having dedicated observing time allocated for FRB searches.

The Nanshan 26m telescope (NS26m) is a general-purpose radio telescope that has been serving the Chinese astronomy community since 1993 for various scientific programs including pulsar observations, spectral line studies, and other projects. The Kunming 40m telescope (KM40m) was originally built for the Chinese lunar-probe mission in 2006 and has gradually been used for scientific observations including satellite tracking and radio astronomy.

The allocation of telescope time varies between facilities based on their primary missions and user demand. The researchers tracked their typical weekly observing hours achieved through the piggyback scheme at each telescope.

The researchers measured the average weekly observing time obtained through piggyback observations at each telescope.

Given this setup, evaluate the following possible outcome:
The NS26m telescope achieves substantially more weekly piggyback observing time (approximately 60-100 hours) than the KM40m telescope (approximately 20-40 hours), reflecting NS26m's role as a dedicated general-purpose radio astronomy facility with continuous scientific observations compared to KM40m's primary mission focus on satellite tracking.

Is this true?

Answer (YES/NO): NO